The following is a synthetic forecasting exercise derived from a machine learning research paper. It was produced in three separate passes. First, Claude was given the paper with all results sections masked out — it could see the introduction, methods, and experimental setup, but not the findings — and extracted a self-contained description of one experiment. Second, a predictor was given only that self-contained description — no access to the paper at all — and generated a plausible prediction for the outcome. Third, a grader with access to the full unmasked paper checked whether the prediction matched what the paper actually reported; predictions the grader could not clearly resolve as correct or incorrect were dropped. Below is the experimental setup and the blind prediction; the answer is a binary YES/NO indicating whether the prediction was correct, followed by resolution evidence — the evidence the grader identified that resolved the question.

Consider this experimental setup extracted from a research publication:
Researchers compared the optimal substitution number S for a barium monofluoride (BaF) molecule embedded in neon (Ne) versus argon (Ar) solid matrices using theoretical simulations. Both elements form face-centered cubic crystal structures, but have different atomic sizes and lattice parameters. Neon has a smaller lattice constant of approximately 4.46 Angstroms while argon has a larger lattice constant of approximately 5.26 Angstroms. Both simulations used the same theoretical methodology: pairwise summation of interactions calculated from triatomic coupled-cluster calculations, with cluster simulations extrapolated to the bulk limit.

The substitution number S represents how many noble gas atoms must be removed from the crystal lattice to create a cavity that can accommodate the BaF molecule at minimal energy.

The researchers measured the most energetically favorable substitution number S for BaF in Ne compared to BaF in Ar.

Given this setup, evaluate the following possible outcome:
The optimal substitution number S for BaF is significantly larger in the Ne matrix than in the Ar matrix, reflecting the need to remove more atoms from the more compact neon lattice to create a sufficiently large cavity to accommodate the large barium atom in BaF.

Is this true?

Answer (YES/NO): YES